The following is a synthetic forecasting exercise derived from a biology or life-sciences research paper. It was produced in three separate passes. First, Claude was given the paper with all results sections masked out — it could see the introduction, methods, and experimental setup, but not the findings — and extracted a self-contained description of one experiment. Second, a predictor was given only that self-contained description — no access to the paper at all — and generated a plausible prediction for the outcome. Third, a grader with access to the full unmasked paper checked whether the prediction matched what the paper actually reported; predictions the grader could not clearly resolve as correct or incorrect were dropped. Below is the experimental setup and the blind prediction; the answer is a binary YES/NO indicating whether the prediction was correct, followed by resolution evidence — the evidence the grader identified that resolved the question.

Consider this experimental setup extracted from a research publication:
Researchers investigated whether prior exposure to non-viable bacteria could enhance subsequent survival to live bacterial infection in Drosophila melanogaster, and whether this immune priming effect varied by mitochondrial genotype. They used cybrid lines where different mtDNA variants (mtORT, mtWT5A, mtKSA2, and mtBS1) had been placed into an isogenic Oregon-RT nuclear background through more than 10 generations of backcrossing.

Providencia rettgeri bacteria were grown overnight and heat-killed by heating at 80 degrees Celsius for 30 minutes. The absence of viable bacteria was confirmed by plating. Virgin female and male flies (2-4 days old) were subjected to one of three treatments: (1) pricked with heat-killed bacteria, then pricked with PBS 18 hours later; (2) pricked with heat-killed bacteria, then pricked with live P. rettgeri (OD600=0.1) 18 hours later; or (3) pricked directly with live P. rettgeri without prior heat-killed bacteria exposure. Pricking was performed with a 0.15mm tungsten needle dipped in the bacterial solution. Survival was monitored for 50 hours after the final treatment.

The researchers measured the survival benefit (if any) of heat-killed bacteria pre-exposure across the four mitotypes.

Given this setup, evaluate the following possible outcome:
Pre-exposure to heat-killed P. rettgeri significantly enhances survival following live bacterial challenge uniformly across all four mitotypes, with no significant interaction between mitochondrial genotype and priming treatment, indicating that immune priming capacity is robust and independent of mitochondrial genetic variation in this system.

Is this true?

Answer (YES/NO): NO